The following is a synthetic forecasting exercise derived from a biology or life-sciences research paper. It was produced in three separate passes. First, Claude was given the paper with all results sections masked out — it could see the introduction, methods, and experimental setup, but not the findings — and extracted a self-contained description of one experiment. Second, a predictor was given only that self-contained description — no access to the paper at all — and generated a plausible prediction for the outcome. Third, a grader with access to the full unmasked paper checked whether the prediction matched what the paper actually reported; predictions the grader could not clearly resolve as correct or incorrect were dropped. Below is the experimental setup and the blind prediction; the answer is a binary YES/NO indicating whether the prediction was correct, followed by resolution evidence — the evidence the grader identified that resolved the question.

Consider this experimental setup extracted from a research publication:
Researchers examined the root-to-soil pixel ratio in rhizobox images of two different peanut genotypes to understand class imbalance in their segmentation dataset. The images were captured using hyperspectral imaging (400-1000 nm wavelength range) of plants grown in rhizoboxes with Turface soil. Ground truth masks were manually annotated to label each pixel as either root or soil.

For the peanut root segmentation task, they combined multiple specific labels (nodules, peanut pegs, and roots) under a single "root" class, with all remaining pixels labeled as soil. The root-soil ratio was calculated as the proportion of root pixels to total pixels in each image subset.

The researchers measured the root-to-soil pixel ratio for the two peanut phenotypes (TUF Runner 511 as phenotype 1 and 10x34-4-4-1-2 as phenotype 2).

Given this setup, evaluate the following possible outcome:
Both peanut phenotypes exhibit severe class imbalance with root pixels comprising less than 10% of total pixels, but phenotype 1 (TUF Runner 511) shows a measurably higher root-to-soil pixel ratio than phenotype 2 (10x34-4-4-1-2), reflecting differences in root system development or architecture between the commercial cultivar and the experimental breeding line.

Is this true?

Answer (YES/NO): NO